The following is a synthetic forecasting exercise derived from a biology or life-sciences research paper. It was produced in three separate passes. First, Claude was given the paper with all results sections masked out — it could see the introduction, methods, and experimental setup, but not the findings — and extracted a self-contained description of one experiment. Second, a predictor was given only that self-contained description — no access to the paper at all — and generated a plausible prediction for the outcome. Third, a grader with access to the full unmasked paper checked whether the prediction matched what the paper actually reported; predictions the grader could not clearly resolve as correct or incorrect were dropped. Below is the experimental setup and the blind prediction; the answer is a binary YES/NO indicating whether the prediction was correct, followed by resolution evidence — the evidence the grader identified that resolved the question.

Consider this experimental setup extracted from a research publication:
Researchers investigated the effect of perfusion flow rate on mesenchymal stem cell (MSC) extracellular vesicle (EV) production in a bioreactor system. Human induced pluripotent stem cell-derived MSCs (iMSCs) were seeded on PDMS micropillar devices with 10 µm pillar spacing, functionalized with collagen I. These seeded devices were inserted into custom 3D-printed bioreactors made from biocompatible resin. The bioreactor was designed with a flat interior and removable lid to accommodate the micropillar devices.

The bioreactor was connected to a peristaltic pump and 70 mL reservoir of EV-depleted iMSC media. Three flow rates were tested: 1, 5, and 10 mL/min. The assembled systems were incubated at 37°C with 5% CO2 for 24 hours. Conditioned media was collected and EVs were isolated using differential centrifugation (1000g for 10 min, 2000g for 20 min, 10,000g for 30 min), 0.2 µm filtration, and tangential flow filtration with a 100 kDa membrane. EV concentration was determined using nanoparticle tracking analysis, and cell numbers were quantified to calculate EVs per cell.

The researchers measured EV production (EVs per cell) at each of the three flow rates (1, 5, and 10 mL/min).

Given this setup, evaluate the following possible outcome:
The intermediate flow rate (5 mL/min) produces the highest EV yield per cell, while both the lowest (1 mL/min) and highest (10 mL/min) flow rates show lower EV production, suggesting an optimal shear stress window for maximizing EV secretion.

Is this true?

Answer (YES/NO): NO